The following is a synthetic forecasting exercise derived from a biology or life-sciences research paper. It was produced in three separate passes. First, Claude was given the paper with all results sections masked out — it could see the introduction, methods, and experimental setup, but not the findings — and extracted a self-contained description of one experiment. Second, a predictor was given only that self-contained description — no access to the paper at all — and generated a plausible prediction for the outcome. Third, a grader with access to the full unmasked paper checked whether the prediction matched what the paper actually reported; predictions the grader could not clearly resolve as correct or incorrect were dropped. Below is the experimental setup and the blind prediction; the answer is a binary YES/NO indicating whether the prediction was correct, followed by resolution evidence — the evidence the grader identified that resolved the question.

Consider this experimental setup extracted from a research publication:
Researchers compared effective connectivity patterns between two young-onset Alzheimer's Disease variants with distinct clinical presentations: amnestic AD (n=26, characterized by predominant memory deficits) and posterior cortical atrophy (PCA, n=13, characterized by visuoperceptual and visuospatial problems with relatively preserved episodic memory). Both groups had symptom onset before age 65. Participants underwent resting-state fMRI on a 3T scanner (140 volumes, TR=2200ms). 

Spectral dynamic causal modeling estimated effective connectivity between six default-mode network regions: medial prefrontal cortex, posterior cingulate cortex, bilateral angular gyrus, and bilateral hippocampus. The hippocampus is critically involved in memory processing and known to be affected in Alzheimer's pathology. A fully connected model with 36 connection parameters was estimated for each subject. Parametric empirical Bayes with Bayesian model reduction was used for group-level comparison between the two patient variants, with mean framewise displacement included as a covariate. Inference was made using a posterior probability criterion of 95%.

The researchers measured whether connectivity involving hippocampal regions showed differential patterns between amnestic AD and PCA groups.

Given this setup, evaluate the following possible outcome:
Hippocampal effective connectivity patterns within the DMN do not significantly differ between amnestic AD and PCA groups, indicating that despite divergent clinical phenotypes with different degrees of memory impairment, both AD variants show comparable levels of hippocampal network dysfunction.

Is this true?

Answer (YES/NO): NO